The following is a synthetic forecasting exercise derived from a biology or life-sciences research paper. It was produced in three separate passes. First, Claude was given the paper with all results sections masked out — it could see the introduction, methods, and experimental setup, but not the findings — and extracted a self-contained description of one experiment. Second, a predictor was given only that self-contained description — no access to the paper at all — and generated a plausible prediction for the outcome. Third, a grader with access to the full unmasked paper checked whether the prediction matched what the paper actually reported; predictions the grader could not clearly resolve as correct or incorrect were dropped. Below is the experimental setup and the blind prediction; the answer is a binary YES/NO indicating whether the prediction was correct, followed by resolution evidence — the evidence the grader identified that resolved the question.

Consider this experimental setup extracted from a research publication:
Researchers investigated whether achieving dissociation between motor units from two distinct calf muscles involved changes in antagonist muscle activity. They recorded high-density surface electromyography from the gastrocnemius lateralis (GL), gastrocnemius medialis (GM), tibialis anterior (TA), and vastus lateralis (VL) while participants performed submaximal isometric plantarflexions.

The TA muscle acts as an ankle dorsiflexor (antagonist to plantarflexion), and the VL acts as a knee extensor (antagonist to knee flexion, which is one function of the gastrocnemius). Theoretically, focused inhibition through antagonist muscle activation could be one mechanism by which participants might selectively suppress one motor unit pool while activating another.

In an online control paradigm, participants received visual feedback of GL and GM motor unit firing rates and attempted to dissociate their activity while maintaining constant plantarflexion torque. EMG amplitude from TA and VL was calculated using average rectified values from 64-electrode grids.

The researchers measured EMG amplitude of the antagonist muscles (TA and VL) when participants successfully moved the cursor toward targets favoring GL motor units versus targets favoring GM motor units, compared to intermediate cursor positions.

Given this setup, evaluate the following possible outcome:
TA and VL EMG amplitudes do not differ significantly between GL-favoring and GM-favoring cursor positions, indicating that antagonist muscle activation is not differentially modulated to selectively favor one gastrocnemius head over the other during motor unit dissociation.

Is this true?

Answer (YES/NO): YES